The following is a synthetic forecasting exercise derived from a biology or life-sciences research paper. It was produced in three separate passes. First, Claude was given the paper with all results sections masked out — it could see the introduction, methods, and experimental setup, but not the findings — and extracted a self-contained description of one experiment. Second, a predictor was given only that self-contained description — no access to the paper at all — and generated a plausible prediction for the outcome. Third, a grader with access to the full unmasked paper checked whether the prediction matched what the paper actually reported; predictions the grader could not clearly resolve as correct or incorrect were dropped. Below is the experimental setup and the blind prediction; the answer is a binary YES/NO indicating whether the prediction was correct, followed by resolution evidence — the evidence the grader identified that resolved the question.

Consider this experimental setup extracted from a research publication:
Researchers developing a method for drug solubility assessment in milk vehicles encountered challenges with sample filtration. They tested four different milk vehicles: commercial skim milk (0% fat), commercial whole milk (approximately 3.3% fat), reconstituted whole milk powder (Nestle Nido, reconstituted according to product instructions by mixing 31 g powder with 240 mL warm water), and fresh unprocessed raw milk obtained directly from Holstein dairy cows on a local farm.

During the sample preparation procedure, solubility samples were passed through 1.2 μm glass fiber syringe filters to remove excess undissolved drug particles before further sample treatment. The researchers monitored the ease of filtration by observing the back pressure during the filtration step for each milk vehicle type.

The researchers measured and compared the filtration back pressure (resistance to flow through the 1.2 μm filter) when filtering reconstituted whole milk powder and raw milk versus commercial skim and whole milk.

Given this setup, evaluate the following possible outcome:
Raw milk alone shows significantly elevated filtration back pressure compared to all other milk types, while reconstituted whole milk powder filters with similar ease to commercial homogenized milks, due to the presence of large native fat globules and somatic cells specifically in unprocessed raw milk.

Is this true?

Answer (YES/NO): NO